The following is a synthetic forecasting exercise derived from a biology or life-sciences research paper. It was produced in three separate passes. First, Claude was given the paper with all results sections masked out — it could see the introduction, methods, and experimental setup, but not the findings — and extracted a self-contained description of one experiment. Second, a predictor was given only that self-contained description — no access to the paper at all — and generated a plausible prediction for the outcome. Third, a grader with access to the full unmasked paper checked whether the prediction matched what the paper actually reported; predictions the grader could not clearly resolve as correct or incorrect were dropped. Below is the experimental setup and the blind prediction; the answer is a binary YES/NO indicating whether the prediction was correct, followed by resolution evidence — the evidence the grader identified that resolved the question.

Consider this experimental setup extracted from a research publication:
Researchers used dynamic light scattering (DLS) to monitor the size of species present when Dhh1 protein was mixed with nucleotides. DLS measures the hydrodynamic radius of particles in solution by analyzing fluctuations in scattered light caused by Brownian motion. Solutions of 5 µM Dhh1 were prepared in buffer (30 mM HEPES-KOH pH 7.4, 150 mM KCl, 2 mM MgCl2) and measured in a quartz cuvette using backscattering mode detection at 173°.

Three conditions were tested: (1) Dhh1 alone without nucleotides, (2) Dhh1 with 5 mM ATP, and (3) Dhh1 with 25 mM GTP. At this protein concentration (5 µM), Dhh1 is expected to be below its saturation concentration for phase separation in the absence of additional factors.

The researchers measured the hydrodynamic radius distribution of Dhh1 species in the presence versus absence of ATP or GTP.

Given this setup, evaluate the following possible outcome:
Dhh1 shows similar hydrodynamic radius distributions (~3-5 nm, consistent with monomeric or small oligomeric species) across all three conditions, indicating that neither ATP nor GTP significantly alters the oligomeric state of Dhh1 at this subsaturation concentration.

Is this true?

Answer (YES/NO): NO